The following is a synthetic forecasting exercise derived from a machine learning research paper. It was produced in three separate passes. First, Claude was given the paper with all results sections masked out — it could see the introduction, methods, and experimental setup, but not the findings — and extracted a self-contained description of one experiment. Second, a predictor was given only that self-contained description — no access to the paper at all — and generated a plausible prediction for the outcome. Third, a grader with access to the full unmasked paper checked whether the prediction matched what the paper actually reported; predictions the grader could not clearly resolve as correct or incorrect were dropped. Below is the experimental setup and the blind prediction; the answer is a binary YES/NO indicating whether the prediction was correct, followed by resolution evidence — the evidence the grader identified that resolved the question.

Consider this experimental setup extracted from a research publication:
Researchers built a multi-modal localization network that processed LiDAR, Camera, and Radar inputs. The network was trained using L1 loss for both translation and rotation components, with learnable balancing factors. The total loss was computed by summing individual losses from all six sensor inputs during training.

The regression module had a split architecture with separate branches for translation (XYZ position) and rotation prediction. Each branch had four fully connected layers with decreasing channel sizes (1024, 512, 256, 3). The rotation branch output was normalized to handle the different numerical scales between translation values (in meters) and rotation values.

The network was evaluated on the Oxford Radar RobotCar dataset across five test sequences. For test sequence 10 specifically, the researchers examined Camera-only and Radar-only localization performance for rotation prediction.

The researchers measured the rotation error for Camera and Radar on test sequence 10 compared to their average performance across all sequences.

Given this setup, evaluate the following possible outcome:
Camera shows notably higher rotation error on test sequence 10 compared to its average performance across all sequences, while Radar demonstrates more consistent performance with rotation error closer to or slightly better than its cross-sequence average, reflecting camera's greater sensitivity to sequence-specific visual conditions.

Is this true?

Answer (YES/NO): NO